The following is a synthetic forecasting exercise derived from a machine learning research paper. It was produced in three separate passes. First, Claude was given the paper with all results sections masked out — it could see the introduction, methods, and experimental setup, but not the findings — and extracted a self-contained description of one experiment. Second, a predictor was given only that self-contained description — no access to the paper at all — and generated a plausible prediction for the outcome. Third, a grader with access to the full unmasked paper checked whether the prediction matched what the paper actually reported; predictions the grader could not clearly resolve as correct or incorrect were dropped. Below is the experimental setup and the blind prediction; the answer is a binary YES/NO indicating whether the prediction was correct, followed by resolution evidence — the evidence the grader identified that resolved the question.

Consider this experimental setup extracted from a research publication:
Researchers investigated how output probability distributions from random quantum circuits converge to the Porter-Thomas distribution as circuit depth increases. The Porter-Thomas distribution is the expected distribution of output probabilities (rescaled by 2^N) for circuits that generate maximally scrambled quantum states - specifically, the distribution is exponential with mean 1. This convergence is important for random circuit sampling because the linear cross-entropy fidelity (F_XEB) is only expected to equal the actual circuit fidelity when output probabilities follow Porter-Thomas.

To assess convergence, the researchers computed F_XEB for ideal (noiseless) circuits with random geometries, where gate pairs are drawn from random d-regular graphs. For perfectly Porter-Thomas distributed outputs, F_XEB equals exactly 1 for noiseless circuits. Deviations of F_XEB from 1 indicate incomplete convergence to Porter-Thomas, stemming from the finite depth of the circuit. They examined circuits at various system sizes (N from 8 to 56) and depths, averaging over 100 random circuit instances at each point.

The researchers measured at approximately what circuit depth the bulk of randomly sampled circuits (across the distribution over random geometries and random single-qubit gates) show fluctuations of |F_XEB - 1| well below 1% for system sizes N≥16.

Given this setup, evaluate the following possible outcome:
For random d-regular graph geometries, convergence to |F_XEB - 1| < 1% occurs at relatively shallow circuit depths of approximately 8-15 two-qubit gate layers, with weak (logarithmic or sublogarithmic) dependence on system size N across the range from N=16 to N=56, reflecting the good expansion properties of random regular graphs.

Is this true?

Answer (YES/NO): YES